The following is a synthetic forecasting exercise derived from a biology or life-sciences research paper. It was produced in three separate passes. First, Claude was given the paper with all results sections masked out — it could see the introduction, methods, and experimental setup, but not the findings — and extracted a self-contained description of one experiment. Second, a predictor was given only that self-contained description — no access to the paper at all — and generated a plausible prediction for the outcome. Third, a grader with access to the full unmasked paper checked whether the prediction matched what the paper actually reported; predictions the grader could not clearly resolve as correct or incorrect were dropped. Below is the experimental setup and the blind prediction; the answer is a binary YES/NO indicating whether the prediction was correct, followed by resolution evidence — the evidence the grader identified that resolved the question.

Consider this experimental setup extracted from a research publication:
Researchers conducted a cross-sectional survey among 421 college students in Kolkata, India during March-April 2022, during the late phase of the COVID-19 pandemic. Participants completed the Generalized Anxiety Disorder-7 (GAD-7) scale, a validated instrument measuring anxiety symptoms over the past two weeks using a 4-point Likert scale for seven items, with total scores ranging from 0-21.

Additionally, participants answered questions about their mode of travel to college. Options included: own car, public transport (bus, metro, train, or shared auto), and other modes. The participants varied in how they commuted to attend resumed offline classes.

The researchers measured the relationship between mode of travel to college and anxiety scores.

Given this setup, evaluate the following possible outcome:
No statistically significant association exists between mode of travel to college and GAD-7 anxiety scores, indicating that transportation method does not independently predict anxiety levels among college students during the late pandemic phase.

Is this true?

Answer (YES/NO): NO